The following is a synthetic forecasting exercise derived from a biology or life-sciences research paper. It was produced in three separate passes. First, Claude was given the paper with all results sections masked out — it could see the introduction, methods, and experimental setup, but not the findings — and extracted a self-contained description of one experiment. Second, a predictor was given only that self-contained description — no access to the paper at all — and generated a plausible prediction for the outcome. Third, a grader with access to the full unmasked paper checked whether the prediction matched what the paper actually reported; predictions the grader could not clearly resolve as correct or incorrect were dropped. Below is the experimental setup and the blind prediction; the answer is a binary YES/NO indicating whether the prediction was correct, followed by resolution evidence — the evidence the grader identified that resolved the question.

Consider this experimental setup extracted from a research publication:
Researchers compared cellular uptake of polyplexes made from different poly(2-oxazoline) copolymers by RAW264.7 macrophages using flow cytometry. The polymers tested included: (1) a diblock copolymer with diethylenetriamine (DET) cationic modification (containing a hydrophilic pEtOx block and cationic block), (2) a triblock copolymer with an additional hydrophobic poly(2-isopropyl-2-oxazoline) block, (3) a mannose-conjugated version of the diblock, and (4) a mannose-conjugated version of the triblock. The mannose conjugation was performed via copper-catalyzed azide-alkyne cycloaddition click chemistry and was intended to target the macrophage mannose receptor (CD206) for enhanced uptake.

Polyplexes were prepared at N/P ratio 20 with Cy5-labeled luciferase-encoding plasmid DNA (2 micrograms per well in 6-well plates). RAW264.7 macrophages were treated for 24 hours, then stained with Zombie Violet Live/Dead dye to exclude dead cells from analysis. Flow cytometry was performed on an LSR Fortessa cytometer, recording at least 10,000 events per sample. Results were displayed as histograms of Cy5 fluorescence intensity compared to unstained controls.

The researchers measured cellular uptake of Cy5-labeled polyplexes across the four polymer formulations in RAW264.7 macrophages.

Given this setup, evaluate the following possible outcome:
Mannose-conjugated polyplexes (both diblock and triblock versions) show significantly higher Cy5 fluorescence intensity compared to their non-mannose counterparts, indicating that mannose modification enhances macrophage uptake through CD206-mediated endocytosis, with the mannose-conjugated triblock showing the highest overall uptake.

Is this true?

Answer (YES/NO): NO